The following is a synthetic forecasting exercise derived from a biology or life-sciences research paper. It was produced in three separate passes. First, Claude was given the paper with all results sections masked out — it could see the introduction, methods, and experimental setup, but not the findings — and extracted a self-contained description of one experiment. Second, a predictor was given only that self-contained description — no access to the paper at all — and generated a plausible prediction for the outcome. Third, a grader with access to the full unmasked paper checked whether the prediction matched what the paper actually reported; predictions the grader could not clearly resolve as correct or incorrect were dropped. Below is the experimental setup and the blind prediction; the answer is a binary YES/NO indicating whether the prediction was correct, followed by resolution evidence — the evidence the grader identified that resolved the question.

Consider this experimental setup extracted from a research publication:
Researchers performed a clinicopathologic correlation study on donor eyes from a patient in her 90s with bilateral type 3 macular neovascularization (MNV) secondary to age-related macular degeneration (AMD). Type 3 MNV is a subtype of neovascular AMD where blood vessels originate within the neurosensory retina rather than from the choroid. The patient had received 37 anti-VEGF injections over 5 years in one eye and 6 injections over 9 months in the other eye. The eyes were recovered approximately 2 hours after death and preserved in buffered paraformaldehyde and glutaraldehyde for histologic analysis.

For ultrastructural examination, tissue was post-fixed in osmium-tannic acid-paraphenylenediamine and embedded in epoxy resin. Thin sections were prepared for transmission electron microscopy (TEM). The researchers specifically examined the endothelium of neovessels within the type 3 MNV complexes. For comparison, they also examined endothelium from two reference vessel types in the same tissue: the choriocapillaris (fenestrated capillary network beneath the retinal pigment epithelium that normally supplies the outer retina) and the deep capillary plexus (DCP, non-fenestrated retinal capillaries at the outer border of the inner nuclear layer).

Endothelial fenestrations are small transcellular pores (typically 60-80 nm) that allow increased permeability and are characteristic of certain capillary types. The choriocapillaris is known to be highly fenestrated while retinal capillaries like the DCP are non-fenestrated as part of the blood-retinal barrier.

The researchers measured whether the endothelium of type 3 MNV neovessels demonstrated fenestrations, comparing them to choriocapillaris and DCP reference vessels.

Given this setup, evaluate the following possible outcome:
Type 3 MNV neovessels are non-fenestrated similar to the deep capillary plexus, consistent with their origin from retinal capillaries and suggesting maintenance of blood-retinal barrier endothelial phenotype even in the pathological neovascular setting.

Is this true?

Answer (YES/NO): YES